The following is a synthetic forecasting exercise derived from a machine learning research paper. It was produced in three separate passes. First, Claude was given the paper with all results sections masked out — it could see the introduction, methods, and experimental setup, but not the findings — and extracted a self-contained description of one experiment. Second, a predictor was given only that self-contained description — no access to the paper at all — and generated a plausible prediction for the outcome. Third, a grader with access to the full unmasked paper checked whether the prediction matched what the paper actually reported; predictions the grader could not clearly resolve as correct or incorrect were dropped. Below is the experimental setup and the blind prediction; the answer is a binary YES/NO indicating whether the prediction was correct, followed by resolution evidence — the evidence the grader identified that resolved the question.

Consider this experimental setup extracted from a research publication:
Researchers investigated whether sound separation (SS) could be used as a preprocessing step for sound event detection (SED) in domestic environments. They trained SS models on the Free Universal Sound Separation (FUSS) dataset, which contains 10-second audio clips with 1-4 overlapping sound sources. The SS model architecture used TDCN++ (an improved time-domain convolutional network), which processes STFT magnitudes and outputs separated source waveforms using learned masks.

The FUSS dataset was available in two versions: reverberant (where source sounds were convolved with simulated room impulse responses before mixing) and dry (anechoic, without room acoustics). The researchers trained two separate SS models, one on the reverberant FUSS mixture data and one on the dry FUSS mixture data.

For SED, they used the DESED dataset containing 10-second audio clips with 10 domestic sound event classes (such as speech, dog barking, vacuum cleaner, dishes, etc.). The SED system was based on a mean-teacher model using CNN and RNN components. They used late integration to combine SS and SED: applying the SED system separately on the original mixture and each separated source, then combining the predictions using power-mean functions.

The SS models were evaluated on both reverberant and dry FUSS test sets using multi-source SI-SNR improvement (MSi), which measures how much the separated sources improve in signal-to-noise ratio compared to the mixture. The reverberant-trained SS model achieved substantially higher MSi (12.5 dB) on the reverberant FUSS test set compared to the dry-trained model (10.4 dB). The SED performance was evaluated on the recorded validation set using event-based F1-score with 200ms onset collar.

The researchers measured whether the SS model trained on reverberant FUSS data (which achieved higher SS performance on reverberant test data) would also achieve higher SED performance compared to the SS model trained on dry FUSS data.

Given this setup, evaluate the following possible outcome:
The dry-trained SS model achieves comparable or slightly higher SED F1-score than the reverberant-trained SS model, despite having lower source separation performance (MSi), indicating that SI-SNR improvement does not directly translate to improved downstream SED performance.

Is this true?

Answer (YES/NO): YES